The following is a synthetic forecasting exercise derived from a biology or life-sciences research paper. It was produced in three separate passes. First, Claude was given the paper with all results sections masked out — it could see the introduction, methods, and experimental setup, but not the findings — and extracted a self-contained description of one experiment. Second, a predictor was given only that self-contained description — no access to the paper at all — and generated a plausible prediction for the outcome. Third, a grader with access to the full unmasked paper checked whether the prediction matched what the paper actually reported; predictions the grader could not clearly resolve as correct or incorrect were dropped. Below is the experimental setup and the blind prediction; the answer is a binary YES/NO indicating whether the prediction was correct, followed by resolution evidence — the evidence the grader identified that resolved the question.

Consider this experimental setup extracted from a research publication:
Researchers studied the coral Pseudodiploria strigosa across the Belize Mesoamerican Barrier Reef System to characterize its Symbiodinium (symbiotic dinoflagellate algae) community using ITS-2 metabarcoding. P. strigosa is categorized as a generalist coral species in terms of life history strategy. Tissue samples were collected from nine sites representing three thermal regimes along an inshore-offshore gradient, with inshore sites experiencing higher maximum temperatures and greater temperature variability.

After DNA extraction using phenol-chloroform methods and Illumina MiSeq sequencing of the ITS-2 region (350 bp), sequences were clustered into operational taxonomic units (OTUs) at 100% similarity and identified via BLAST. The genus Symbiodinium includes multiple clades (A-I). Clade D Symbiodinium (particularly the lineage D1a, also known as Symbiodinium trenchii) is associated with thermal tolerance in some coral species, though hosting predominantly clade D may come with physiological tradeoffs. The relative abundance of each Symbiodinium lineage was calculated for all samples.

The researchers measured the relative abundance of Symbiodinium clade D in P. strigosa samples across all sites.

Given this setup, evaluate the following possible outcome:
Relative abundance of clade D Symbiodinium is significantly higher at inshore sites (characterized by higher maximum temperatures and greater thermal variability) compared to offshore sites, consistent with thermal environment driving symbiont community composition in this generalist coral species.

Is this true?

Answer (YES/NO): NO